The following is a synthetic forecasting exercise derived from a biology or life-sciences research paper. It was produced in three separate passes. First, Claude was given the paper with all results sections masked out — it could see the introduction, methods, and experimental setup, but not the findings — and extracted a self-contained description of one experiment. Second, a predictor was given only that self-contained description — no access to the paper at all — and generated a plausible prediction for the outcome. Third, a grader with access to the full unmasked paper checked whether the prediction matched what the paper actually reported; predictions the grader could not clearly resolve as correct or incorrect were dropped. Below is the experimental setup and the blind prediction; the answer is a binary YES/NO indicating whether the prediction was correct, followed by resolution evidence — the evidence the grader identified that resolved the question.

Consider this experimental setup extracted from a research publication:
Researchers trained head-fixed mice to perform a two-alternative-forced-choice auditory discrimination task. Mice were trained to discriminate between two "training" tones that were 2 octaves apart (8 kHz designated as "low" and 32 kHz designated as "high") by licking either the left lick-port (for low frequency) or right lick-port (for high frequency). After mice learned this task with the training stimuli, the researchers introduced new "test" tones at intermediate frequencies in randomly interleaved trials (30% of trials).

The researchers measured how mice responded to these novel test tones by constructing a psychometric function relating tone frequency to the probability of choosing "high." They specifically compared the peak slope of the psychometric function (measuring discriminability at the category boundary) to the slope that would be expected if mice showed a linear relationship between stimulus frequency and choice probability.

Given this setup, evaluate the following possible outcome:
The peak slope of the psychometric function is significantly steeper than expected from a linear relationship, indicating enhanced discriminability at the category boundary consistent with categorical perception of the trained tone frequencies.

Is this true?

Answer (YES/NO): YES